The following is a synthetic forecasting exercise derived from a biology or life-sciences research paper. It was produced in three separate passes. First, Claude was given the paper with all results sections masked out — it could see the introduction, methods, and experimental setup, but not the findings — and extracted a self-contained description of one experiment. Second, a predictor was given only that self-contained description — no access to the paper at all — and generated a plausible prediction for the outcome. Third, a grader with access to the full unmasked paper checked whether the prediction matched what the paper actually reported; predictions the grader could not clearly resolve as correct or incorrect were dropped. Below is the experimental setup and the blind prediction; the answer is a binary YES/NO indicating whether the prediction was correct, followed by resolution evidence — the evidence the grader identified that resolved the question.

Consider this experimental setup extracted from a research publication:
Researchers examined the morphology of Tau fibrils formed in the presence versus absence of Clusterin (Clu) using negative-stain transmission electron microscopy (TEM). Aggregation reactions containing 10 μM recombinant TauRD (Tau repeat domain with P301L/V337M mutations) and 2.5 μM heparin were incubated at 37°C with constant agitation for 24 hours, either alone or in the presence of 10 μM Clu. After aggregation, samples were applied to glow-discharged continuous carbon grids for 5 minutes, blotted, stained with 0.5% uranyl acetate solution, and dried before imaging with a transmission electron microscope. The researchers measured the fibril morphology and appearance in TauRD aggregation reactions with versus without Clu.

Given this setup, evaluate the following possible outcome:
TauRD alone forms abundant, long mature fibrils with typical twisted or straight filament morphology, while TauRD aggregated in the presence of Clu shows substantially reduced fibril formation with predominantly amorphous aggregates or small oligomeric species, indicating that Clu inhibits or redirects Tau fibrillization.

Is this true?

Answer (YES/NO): NO